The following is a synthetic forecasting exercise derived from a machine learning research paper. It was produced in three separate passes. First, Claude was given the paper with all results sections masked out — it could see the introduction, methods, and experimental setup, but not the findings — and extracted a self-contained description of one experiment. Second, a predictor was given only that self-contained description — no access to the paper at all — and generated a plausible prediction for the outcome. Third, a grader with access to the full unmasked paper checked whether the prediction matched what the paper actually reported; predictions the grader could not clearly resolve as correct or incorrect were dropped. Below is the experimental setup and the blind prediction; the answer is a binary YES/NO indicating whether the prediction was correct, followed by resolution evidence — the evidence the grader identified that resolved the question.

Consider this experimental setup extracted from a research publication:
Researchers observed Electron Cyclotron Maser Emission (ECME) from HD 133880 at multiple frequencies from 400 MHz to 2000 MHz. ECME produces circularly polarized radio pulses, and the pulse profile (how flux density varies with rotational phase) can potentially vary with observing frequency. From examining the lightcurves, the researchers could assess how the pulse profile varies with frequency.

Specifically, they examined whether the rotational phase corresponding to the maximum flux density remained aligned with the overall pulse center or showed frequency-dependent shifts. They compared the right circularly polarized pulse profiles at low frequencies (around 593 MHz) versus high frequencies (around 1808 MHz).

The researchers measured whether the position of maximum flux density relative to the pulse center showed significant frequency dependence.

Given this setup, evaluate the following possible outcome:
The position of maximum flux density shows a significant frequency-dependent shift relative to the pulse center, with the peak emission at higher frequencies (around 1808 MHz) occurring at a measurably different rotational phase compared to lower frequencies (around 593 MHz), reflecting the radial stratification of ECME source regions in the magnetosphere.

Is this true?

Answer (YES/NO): YES